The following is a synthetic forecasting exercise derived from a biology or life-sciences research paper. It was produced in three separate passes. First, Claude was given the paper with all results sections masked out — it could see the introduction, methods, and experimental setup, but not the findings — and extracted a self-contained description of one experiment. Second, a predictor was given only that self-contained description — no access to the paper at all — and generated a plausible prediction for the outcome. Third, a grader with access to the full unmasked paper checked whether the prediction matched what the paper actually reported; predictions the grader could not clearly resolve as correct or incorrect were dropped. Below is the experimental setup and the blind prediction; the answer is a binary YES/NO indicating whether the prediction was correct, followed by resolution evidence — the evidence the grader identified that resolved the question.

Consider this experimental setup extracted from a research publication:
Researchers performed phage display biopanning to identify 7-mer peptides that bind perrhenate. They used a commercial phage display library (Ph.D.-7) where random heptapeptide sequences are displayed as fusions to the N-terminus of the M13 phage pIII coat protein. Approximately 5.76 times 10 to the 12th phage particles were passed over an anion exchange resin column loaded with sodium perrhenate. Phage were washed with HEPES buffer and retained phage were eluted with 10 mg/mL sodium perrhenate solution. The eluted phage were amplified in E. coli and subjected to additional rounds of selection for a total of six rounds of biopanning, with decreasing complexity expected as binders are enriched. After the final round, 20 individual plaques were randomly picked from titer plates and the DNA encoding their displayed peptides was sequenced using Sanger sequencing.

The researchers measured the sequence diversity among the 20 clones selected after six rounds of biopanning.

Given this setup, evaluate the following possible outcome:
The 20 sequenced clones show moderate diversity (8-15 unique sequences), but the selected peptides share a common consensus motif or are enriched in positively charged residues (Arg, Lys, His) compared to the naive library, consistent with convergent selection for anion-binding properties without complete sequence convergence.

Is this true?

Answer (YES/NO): YES